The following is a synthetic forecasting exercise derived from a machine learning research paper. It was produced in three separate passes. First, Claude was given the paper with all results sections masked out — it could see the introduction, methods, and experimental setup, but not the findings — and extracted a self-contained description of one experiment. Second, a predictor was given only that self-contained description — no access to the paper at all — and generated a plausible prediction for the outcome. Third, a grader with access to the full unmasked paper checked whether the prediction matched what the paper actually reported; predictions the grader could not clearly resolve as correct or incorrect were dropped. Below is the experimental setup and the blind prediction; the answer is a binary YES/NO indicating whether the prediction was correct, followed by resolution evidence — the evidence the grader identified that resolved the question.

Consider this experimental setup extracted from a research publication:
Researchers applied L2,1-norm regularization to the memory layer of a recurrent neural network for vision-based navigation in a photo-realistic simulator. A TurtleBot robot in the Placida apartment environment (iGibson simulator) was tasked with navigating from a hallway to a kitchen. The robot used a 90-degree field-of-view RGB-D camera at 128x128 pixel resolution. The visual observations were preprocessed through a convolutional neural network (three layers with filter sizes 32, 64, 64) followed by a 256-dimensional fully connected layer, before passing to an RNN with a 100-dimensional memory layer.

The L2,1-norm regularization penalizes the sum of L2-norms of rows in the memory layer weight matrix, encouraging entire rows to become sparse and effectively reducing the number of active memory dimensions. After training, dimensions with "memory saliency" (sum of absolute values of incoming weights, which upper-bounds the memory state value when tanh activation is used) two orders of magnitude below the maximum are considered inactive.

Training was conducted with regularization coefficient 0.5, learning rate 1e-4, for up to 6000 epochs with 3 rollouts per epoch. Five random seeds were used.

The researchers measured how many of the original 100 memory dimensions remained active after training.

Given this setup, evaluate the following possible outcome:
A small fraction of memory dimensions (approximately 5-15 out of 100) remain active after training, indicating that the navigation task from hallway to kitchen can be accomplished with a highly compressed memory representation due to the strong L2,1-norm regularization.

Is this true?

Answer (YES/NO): NO